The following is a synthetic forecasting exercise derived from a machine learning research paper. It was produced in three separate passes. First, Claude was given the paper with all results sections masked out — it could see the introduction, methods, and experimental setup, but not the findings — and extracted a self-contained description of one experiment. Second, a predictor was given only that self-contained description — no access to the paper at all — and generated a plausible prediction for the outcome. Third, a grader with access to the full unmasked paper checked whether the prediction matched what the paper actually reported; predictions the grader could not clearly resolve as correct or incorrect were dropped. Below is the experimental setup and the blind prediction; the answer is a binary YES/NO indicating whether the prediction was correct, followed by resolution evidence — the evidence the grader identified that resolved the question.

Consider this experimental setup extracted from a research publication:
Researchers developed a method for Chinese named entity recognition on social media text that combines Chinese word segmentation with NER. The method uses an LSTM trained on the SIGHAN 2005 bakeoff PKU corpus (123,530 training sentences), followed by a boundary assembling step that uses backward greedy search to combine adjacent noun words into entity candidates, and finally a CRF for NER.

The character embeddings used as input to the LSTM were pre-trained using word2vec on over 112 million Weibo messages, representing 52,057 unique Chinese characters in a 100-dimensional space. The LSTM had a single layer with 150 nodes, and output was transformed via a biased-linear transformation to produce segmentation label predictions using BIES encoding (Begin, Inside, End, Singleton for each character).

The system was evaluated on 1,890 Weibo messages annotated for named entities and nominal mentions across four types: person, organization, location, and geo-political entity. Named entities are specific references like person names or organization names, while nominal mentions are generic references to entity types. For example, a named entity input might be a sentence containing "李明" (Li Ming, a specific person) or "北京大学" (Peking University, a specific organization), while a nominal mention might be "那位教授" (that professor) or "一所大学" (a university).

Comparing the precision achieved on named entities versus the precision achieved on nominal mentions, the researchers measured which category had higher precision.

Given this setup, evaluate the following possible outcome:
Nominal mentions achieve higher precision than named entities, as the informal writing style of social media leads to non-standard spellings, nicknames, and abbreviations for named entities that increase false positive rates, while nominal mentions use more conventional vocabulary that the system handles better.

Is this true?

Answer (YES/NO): YES